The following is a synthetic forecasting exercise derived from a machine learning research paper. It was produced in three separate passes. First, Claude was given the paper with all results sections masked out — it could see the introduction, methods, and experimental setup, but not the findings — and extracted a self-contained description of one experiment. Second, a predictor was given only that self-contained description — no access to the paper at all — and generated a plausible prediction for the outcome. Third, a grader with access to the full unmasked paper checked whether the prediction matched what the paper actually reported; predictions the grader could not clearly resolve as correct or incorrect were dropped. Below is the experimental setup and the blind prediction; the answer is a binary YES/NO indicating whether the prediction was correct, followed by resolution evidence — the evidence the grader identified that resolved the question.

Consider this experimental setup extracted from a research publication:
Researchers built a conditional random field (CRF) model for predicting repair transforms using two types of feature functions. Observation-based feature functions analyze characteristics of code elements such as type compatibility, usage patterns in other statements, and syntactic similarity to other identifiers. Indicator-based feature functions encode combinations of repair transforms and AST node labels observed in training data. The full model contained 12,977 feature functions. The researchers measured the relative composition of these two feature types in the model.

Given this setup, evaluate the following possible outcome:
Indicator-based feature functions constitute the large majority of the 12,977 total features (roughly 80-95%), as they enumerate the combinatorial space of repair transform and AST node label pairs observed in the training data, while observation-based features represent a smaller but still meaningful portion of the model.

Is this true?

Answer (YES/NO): NO